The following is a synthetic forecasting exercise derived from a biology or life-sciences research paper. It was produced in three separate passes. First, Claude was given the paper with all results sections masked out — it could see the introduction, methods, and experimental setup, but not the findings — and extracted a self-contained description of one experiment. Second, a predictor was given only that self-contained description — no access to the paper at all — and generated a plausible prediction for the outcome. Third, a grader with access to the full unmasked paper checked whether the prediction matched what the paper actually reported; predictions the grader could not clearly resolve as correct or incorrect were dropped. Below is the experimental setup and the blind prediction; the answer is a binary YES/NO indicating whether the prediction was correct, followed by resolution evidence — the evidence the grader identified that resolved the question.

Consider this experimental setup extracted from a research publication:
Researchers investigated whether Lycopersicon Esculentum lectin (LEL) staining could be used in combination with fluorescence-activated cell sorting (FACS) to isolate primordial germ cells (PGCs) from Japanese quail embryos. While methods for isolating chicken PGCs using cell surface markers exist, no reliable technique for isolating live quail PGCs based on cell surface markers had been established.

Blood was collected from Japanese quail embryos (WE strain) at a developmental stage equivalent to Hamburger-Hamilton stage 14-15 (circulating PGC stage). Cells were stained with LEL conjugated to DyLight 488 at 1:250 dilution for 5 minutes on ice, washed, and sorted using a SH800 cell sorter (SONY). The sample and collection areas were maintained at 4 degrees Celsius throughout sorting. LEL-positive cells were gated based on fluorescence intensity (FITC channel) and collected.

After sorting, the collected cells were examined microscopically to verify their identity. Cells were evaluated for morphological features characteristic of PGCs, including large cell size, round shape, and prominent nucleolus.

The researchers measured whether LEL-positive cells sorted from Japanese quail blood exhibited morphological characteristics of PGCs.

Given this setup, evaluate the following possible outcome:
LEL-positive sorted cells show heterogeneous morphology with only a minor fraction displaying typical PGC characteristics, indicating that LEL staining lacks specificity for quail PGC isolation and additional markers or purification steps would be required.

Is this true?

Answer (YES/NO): NO